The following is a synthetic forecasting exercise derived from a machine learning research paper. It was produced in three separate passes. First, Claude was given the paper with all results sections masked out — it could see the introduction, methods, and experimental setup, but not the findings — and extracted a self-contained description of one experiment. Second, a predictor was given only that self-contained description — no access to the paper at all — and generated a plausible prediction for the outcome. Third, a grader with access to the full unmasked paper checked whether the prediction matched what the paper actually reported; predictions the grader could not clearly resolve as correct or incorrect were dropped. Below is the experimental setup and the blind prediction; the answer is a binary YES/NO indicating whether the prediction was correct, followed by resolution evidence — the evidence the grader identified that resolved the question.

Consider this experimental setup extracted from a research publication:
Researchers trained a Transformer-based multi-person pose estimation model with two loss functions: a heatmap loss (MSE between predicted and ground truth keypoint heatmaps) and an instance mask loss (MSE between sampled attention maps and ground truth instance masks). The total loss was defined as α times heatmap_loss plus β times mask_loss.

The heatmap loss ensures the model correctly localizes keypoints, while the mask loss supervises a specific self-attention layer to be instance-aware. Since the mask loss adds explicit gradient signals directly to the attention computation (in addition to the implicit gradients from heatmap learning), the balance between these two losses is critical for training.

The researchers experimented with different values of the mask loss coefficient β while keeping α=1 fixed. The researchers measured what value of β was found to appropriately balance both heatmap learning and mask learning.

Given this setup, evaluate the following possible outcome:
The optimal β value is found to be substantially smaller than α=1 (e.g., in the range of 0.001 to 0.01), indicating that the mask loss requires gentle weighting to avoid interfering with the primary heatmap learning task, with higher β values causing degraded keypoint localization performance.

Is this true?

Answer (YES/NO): YES